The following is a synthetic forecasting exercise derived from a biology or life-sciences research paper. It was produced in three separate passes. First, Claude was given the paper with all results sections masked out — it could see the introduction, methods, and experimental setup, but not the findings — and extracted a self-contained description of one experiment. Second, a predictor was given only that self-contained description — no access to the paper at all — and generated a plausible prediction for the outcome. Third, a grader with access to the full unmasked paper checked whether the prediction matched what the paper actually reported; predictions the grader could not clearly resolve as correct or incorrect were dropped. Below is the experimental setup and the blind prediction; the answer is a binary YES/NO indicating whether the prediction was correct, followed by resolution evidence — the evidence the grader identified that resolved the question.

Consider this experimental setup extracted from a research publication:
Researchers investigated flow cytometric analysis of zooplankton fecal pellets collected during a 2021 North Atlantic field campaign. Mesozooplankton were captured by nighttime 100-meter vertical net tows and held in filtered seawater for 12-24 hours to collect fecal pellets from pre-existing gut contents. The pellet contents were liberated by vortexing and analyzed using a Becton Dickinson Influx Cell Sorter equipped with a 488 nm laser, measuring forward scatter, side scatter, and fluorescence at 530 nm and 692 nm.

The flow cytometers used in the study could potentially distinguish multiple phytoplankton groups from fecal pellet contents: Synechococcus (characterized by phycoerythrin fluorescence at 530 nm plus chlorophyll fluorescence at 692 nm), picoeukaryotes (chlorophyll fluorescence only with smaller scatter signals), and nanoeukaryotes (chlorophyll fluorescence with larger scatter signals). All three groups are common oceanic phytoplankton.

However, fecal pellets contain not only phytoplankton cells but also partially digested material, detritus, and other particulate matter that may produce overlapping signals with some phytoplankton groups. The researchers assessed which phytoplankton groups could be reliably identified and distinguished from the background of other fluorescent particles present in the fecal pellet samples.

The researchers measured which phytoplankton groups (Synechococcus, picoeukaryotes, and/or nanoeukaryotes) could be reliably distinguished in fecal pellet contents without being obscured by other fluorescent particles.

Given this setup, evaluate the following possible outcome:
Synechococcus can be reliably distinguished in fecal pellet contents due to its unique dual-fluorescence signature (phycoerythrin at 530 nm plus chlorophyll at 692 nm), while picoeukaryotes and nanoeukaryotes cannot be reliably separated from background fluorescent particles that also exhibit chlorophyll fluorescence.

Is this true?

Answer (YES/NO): YES